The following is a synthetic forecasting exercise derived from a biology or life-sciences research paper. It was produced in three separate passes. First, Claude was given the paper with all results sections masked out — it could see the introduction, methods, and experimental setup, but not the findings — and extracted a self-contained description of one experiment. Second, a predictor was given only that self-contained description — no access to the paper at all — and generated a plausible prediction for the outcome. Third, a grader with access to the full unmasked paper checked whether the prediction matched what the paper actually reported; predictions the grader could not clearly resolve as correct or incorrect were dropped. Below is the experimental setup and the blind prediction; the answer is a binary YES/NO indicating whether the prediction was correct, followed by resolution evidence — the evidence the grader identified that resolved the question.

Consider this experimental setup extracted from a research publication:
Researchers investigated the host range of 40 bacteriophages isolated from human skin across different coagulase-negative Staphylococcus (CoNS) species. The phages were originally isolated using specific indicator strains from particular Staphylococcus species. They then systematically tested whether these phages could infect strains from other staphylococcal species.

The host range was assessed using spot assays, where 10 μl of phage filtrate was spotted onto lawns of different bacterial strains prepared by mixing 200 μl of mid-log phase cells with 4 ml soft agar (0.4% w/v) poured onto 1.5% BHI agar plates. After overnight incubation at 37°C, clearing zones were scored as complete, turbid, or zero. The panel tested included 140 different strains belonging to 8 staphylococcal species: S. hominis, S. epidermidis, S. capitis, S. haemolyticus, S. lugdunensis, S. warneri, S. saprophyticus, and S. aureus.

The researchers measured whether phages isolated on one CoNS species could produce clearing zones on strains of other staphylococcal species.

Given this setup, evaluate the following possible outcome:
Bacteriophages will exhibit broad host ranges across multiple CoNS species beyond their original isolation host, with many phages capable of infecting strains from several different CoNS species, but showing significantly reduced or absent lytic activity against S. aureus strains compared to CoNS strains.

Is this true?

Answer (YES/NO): YES